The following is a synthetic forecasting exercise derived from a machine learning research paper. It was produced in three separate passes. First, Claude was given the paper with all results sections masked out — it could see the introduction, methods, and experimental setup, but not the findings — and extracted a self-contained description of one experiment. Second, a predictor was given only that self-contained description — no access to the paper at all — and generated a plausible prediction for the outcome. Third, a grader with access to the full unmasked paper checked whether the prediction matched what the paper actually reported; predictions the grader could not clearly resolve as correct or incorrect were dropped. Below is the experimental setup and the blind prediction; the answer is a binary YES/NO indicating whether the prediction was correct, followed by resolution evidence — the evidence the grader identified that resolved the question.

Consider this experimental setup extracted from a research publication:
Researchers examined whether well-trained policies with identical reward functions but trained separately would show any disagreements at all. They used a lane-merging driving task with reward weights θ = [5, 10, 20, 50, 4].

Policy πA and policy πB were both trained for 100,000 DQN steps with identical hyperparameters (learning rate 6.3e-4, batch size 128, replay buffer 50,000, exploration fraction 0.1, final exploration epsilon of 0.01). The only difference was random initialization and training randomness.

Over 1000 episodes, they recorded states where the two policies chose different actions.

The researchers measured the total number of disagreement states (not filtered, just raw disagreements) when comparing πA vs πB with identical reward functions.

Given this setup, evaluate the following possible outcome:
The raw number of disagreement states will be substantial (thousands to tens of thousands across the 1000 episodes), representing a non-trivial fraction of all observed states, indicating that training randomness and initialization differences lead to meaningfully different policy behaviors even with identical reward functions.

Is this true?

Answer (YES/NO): YES